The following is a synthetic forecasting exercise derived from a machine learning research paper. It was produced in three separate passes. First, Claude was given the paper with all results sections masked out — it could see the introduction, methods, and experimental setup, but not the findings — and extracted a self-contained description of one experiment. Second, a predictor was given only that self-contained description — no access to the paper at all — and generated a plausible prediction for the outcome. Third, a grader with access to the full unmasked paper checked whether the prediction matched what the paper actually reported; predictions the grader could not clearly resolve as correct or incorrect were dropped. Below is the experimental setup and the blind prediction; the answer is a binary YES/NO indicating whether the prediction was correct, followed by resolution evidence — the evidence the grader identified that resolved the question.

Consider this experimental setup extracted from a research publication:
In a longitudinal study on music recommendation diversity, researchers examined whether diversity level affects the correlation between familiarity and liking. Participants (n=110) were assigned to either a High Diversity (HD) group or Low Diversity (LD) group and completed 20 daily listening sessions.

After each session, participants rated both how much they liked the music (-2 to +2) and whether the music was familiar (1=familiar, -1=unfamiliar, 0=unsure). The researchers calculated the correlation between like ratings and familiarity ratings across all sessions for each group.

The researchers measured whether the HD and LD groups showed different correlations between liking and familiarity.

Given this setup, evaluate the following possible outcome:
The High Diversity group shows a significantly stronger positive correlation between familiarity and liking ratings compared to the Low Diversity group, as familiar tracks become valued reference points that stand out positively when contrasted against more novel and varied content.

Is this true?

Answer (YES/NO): NO